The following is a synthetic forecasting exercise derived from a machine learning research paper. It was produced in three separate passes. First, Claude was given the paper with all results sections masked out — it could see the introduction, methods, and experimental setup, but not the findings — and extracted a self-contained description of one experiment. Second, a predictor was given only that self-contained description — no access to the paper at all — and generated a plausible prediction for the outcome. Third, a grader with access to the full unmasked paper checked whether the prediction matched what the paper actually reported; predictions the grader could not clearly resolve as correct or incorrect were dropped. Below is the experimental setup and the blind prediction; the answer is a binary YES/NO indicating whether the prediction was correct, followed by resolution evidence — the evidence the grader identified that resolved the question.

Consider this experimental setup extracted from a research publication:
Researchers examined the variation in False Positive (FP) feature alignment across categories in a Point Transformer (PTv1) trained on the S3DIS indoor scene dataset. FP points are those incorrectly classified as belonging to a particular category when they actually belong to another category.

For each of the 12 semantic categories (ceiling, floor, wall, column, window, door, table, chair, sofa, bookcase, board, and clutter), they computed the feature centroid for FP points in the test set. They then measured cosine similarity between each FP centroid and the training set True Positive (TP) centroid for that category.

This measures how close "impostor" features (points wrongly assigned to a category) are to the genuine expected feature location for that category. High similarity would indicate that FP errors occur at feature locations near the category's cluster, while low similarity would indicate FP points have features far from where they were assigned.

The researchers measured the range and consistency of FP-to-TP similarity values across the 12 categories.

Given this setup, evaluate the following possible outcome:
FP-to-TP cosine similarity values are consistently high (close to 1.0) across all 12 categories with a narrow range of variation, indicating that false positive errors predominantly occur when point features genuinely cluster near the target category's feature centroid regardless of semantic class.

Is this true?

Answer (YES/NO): YES